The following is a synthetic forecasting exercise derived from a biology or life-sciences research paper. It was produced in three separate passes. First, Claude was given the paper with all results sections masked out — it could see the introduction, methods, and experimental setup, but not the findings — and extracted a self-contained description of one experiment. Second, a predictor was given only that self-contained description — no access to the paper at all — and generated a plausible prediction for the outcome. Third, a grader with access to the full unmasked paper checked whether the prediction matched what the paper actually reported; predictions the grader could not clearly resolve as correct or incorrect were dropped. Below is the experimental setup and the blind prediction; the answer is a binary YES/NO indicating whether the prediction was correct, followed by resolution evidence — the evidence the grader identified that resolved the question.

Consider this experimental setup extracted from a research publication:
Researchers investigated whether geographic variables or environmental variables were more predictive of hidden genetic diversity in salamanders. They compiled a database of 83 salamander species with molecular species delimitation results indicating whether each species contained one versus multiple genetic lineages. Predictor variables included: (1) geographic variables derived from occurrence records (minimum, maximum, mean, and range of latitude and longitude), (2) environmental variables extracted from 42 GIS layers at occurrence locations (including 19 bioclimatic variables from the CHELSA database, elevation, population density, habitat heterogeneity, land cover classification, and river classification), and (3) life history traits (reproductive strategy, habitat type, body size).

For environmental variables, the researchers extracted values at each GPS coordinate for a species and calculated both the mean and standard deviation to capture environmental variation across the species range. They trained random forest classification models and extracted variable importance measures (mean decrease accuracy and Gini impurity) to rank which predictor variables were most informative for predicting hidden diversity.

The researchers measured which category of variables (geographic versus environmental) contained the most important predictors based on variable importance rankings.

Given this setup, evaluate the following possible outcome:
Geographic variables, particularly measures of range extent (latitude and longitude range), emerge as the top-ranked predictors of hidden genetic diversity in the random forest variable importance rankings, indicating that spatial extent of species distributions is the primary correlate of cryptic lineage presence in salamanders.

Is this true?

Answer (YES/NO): NO